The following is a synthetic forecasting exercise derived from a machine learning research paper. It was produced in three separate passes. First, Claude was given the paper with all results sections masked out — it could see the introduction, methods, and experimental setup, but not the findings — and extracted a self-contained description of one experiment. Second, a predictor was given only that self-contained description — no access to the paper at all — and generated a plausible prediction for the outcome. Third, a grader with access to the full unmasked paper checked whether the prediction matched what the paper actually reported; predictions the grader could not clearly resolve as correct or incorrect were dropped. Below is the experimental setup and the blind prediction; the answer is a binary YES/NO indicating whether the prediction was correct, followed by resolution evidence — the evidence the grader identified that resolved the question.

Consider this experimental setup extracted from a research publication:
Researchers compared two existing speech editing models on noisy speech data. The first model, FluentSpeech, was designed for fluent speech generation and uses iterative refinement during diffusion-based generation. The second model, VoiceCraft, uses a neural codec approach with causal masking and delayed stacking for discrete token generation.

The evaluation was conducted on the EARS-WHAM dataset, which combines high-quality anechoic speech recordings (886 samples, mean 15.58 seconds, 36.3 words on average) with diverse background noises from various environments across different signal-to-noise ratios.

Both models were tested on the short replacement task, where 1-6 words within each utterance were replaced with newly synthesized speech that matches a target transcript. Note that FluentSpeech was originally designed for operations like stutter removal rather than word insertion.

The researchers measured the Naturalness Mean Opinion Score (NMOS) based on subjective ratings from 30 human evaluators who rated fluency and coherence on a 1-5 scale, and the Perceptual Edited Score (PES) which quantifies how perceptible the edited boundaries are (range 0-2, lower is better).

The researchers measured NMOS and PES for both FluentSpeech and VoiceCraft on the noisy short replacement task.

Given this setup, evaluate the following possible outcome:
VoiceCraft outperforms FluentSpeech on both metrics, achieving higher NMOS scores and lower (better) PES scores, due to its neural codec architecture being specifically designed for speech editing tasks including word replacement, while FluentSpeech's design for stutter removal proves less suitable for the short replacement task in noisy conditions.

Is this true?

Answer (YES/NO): YES